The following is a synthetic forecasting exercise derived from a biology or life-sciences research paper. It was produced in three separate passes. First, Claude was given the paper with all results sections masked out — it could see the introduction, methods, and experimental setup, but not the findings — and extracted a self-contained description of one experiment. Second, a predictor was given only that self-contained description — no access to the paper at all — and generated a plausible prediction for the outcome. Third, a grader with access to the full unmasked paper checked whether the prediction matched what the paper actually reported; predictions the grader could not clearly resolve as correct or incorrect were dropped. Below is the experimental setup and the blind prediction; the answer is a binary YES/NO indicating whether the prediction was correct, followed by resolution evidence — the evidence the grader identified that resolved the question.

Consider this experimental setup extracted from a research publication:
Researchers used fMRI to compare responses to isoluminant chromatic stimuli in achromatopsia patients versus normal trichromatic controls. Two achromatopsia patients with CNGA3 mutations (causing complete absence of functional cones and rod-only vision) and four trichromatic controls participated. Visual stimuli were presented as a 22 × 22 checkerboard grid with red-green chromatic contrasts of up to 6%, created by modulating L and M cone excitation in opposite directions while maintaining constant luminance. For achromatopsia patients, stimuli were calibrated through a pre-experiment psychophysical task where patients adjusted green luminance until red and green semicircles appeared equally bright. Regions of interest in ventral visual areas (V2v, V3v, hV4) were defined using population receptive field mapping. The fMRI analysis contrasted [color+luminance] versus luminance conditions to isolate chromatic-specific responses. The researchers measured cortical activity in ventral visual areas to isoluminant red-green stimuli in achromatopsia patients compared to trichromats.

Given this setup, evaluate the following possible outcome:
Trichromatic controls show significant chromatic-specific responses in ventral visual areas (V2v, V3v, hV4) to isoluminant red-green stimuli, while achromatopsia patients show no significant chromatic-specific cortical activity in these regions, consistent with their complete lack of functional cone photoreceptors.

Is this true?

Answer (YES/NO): YES